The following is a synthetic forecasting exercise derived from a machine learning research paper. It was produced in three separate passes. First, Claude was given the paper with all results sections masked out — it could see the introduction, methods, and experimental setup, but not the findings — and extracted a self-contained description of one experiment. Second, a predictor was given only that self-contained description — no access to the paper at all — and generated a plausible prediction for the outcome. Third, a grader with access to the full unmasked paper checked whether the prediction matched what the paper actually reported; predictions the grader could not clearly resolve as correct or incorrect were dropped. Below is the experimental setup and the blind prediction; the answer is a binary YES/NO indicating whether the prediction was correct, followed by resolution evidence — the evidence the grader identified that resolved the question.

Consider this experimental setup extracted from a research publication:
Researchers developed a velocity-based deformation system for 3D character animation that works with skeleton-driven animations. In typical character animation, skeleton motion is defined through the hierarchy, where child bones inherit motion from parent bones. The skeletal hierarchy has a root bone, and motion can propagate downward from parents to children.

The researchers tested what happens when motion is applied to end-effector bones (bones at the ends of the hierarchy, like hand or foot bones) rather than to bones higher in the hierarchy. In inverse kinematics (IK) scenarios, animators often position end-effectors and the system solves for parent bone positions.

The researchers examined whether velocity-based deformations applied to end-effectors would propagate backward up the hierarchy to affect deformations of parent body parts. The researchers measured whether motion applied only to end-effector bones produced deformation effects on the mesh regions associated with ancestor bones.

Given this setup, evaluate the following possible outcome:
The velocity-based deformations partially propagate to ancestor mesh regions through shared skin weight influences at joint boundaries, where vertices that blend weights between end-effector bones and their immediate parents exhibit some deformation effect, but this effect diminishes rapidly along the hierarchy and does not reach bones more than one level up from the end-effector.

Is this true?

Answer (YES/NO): NO